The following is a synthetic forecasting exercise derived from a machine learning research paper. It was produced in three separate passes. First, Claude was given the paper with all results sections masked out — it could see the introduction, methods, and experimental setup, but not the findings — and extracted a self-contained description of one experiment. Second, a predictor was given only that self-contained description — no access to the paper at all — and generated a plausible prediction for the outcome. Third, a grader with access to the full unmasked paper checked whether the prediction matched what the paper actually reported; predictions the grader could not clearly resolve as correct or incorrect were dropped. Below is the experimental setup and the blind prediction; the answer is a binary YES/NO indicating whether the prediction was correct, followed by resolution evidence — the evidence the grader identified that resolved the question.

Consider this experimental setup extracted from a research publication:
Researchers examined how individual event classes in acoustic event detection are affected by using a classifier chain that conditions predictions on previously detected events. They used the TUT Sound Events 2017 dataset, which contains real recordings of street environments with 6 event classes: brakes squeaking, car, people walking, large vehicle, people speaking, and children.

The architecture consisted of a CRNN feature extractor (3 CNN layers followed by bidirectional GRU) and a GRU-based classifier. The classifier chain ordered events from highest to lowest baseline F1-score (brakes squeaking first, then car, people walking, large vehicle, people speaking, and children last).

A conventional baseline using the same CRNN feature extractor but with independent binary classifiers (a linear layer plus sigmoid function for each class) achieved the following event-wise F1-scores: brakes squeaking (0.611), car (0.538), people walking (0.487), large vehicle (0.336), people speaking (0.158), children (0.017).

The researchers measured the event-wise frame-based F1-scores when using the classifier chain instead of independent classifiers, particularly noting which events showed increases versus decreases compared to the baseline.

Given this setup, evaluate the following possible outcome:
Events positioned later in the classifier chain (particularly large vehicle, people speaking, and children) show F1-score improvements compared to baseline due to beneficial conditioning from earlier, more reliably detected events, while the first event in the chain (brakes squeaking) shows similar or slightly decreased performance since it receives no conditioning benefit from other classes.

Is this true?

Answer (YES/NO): NO